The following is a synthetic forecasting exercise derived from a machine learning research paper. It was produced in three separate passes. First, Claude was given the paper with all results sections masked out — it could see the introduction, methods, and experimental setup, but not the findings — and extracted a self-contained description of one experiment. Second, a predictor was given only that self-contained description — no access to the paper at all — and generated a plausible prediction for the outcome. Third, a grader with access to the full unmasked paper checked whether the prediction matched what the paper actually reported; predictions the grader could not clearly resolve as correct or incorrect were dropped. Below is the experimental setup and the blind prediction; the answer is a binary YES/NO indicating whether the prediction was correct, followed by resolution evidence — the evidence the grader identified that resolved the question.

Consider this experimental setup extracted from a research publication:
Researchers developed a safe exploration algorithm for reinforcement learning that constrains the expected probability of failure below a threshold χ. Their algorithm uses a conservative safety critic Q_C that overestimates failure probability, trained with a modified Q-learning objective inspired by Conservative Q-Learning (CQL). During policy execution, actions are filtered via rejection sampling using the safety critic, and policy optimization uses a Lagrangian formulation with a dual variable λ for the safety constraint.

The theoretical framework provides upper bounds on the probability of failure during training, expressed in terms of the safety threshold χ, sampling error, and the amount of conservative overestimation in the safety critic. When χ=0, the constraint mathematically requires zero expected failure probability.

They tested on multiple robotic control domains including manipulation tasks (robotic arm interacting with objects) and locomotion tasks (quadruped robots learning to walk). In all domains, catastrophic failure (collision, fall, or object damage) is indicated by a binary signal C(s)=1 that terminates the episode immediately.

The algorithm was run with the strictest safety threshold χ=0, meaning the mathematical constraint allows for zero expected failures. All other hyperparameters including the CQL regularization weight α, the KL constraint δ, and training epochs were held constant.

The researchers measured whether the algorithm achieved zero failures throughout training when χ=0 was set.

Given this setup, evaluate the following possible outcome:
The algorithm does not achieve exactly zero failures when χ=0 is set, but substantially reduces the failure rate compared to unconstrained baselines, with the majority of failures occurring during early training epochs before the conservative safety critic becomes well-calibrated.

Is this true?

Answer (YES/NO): YES